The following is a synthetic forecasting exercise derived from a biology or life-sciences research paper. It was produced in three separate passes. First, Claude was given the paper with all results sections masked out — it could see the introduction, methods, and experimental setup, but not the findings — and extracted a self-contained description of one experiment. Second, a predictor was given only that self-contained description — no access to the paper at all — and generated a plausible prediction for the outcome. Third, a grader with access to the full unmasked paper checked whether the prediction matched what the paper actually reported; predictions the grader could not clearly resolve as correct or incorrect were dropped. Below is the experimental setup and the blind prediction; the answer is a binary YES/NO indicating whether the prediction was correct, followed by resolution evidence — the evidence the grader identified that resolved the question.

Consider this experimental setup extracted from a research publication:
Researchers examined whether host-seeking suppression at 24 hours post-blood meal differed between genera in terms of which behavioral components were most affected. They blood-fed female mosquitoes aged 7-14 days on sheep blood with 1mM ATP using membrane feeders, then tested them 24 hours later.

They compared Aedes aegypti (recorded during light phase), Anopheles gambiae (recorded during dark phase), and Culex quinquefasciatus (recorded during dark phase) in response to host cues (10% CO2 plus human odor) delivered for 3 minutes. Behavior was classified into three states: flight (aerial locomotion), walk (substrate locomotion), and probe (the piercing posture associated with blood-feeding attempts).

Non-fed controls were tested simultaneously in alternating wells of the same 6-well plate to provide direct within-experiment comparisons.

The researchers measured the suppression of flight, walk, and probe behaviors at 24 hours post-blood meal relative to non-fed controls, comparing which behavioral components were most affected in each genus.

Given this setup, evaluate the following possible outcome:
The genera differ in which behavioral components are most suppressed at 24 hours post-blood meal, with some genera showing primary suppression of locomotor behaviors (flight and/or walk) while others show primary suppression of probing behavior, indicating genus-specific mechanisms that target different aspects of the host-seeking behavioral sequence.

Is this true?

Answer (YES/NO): NO